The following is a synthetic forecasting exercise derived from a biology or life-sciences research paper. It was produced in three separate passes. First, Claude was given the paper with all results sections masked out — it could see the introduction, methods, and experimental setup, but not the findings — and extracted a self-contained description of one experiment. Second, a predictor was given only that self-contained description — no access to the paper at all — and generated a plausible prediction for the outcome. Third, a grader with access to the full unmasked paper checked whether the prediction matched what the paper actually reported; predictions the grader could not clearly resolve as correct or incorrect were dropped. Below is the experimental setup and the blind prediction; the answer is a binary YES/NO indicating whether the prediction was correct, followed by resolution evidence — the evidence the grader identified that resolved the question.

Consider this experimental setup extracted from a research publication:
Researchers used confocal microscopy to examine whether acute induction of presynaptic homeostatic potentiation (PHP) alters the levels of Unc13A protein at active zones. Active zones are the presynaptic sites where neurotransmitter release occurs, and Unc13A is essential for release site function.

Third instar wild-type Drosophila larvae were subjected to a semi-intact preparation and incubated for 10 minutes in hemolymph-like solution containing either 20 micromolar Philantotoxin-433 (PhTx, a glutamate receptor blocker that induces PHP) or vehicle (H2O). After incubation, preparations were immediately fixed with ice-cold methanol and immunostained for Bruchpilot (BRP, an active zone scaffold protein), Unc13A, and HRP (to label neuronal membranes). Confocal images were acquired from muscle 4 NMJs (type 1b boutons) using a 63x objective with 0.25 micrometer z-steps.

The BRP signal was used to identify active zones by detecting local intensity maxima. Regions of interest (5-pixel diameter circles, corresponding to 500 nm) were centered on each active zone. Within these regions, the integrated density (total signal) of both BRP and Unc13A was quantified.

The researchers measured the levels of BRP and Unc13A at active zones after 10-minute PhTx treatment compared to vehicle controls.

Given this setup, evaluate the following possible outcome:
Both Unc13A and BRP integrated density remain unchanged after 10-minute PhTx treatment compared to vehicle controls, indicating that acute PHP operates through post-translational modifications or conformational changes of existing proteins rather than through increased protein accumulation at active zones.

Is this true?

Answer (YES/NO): NO